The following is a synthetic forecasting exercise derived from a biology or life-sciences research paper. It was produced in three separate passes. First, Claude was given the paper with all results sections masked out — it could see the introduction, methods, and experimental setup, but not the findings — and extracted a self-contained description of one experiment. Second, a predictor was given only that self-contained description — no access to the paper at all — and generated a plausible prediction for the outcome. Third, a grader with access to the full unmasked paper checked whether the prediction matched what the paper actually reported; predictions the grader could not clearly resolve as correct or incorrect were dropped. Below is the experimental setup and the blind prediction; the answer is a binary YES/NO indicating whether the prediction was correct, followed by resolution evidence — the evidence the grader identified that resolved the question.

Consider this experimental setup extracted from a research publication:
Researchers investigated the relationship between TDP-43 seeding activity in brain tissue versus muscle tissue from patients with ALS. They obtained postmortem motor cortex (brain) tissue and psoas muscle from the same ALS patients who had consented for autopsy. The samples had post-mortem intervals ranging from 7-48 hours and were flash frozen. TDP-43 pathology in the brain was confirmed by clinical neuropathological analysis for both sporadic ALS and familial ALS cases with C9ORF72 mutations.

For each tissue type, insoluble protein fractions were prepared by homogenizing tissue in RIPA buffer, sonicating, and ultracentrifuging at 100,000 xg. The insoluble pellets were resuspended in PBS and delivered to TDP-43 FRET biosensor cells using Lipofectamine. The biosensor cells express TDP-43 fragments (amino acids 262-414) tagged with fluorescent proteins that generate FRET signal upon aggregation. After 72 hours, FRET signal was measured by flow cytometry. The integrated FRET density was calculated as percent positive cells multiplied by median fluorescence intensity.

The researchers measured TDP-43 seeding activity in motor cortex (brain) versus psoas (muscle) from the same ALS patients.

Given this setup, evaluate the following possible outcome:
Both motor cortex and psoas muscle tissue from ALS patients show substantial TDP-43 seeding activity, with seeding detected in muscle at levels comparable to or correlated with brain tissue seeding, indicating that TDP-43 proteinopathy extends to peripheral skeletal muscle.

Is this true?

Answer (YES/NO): NO